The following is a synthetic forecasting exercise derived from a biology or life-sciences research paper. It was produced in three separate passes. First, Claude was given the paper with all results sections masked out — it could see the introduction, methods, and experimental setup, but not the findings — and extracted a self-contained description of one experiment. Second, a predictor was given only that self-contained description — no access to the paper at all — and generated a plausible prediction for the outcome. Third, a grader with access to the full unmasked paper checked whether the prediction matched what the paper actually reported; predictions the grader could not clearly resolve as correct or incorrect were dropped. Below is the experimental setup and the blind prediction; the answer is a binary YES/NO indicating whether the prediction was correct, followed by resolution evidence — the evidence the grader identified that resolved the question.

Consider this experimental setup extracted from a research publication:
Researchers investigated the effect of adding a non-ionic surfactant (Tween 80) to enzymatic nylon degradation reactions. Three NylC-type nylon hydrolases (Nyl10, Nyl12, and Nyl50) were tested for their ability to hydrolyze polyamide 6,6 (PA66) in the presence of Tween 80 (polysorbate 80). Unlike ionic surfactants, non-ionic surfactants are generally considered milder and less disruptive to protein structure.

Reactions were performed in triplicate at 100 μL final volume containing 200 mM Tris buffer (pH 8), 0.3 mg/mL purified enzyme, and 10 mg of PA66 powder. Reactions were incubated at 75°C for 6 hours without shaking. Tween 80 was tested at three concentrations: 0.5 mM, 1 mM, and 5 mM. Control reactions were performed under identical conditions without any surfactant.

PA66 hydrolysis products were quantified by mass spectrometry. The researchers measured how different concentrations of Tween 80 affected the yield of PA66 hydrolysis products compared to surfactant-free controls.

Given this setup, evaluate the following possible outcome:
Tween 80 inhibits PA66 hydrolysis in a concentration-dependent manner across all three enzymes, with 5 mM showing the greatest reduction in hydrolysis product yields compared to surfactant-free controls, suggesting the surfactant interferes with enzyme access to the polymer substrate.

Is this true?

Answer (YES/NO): NO